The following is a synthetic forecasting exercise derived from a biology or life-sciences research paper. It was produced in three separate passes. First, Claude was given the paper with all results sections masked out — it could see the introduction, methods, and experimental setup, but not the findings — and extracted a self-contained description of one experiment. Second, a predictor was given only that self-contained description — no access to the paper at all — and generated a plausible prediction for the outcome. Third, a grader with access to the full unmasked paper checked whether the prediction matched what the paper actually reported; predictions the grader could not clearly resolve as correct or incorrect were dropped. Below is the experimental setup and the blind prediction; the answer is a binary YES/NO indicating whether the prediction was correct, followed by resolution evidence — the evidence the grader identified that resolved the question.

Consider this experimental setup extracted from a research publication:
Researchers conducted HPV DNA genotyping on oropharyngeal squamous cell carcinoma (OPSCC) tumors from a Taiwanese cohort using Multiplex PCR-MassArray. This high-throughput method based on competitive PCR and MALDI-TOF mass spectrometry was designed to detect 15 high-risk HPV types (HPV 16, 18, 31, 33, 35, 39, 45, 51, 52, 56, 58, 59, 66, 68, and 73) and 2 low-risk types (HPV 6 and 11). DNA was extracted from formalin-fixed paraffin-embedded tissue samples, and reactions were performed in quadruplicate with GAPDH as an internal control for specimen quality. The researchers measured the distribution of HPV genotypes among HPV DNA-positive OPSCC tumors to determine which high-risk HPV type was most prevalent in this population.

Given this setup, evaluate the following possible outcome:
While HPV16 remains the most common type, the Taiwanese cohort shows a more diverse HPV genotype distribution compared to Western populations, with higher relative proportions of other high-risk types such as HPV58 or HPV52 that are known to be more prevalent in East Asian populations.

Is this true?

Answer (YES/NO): NO